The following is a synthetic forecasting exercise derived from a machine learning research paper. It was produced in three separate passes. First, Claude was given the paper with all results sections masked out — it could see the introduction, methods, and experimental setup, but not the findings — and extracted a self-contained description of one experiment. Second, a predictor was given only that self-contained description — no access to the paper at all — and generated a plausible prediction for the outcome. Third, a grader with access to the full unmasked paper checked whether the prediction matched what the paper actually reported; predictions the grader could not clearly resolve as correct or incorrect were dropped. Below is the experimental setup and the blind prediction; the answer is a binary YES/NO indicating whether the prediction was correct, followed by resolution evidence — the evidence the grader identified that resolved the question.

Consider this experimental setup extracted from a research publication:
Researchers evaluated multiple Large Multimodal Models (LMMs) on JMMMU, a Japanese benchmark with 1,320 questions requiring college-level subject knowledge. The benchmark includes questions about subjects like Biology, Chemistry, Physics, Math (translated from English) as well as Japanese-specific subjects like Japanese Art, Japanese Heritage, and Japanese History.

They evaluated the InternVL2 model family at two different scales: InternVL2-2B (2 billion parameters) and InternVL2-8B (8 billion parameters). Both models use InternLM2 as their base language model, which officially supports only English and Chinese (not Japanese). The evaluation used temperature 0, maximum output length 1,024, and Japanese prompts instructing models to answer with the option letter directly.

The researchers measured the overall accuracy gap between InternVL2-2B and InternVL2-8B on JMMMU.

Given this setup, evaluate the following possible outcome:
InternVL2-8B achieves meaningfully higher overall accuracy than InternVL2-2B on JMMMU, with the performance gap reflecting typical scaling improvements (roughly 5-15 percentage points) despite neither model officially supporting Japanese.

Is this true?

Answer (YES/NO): YES